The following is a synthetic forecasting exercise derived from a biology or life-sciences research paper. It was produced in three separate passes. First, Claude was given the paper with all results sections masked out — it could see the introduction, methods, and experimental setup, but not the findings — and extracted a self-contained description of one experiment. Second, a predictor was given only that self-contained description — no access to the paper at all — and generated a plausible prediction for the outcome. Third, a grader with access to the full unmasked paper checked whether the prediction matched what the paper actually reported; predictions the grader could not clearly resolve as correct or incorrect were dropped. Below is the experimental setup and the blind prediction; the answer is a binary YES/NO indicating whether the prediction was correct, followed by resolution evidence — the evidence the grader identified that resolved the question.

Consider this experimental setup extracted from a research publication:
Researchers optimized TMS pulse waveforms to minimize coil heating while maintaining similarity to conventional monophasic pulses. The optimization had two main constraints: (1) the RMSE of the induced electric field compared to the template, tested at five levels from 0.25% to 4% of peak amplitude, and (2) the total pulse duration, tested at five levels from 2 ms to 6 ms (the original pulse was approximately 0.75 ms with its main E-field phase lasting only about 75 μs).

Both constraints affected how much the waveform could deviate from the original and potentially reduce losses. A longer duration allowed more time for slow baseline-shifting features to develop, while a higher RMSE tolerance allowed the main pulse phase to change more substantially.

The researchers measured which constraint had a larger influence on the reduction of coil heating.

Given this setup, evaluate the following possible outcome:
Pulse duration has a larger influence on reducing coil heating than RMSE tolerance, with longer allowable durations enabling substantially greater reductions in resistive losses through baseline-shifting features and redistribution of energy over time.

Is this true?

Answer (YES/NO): NO